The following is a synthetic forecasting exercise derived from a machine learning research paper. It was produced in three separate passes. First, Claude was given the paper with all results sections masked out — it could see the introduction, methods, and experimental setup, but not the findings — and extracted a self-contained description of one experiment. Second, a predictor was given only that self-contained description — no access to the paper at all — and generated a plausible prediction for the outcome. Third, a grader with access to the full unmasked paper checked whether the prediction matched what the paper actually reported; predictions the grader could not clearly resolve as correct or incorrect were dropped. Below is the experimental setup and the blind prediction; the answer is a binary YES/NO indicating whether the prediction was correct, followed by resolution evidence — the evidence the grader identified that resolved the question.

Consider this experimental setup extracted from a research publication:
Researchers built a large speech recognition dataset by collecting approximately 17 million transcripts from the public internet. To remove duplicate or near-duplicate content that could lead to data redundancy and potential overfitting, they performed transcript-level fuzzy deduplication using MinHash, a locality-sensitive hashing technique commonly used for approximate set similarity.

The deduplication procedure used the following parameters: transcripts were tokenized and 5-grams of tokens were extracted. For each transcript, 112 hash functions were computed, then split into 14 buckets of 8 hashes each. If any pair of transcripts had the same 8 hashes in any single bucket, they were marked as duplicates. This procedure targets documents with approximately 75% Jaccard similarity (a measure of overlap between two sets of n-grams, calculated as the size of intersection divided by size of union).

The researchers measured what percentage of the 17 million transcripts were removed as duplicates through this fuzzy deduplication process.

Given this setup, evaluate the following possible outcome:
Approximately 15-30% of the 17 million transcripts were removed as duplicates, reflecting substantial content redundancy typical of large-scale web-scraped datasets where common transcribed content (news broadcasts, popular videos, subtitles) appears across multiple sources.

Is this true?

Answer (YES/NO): NO